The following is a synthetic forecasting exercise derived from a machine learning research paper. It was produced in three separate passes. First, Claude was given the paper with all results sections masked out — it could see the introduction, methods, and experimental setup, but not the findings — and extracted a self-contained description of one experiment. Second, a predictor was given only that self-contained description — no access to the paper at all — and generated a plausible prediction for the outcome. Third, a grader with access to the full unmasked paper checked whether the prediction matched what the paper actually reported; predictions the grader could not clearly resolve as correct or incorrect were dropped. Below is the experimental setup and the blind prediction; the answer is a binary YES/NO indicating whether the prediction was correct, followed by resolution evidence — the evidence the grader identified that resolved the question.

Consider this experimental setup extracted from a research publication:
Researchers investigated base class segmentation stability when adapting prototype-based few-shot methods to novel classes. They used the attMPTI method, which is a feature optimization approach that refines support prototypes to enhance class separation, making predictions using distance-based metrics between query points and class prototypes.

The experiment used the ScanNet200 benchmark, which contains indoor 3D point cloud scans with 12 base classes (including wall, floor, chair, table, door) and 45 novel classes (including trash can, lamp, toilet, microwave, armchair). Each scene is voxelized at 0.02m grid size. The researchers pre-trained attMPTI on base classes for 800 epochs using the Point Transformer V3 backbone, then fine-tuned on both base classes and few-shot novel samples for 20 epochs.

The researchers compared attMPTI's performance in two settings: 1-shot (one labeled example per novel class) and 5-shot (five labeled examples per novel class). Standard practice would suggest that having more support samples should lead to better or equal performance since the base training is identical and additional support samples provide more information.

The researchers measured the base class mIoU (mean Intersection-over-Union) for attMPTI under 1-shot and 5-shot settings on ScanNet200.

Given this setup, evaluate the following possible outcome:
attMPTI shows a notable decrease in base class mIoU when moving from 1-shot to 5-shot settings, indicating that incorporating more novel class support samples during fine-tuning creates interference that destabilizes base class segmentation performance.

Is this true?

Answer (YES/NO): YES